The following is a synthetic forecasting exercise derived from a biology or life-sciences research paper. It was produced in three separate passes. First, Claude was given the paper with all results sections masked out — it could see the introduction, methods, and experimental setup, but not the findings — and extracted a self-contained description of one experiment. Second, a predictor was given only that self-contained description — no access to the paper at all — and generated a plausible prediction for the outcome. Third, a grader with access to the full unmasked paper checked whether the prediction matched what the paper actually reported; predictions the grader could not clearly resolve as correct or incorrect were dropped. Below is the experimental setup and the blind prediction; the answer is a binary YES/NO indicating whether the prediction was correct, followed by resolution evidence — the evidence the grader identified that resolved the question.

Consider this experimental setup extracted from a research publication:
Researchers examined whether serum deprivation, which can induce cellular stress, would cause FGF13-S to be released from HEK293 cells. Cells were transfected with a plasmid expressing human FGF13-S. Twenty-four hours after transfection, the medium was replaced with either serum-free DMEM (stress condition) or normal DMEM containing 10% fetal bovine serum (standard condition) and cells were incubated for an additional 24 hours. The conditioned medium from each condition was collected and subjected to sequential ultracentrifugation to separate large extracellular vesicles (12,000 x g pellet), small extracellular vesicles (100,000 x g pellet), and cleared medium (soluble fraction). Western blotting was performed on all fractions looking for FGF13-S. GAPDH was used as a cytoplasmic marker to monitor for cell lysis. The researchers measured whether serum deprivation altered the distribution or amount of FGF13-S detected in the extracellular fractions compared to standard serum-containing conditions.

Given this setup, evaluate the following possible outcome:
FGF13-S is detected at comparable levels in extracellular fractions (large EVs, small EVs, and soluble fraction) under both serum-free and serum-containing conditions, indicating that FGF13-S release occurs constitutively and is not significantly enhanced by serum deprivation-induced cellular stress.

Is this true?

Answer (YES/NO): NO